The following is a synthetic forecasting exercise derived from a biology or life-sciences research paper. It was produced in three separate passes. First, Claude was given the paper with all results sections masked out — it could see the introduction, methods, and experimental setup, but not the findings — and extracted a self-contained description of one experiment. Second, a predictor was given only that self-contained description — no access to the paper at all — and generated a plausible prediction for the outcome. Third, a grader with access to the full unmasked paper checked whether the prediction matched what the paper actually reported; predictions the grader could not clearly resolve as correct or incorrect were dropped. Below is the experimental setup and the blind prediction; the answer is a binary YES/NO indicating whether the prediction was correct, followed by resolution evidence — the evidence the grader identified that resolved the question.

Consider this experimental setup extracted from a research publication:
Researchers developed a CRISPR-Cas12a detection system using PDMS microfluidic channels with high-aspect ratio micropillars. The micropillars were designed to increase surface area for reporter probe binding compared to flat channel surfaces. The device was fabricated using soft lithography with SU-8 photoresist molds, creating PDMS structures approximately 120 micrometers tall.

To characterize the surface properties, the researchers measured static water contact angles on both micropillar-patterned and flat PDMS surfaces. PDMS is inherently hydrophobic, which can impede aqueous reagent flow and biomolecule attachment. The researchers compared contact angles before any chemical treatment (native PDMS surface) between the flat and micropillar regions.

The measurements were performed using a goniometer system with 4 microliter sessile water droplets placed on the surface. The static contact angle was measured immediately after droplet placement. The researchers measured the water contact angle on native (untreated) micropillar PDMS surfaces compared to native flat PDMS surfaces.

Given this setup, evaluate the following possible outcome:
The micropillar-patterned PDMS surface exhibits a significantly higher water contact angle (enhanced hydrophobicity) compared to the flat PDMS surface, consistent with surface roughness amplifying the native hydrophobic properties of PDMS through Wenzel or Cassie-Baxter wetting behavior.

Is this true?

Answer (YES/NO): YES